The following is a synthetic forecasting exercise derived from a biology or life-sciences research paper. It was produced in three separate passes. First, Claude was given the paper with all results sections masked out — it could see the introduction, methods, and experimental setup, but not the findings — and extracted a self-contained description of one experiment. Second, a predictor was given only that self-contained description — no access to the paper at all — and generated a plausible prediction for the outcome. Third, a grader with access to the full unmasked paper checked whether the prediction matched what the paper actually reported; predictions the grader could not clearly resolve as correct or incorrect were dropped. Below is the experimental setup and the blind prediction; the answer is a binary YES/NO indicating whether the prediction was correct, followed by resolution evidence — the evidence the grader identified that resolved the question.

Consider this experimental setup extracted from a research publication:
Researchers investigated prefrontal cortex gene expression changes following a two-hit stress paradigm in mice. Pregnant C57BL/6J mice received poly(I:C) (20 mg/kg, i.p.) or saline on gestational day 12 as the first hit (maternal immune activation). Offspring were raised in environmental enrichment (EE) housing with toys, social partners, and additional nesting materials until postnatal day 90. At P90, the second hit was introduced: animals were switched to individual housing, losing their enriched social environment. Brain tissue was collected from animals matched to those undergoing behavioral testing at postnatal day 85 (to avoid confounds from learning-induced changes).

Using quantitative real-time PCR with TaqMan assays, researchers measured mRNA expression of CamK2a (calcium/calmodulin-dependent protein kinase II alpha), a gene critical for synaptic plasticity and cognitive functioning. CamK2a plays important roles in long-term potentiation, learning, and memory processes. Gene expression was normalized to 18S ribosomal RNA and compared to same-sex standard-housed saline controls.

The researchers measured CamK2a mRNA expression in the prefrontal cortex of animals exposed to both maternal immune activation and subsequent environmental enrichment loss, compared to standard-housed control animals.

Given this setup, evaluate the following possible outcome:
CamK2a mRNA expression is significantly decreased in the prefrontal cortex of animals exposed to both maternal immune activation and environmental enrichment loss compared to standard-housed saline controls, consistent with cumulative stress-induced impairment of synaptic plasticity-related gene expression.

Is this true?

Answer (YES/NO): NO